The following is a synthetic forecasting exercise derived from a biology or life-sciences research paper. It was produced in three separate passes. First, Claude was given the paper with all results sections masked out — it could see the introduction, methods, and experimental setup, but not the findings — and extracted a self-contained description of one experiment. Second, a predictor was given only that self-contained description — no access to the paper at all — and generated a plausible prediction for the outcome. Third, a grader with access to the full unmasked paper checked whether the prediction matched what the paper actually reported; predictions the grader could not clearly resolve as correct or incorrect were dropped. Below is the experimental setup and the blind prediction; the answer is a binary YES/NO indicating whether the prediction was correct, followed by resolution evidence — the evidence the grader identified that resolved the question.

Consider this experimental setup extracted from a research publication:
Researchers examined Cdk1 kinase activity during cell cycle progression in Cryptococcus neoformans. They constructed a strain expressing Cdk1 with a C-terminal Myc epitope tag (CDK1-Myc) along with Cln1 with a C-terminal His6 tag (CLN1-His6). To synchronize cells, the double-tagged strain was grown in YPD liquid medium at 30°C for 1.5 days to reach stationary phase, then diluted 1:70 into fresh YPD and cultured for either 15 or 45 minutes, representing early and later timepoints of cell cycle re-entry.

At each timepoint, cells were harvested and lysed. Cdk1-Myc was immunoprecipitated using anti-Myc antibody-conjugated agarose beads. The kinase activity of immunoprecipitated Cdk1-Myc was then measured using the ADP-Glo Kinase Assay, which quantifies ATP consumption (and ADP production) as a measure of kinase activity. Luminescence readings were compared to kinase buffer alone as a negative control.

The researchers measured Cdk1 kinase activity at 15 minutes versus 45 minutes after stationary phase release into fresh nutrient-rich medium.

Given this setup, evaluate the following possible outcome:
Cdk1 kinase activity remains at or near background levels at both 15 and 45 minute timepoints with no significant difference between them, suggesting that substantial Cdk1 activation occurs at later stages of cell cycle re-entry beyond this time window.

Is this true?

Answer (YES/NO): NO